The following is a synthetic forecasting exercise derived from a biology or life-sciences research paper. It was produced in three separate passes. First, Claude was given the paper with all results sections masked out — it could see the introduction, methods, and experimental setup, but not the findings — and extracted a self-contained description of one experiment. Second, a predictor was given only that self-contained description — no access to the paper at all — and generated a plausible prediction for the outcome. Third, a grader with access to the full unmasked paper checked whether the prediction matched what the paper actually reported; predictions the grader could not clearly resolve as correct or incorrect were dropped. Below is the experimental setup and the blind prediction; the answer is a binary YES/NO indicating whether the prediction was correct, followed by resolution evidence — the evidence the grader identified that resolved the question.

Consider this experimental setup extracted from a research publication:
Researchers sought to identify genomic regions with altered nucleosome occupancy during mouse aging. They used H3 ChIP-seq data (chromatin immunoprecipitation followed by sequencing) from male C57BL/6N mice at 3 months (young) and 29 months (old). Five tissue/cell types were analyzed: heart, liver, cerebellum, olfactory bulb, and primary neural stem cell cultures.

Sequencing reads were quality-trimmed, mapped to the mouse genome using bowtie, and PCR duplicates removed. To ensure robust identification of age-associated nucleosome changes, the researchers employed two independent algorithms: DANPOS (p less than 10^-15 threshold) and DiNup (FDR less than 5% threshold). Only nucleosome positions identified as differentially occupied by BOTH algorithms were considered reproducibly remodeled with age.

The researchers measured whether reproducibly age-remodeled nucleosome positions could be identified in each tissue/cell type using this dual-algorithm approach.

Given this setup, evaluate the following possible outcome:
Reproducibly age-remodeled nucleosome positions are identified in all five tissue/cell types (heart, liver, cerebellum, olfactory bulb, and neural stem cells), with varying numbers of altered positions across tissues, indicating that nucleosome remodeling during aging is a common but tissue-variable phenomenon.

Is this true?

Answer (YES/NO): YES